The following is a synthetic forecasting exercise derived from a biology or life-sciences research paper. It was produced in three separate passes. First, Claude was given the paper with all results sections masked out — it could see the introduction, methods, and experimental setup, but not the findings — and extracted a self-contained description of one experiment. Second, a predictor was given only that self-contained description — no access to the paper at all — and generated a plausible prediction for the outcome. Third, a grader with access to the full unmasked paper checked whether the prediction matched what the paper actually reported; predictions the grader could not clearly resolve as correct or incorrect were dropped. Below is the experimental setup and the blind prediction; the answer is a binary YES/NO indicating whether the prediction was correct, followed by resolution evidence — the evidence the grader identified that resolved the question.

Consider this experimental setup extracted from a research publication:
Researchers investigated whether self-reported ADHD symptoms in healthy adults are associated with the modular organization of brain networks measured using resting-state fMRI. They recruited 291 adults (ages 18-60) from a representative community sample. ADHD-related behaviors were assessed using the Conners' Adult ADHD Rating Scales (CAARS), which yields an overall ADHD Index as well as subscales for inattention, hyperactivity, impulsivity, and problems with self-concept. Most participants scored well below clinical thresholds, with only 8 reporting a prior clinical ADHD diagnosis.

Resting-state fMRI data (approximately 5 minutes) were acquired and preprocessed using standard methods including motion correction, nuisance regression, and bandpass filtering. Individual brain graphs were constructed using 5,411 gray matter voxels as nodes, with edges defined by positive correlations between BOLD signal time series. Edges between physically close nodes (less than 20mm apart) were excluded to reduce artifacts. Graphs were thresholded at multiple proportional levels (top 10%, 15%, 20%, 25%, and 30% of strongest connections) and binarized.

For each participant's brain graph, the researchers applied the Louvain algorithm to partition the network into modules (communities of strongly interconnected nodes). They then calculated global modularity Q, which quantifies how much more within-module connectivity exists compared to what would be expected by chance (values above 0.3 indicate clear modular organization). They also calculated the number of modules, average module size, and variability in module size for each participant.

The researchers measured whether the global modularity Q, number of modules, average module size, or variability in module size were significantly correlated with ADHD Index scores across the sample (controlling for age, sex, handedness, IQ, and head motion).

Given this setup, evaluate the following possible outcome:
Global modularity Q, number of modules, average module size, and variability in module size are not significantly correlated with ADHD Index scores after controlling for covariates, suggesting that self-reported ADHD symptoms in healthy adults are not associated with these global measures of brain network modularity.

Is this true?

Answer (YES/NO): YES